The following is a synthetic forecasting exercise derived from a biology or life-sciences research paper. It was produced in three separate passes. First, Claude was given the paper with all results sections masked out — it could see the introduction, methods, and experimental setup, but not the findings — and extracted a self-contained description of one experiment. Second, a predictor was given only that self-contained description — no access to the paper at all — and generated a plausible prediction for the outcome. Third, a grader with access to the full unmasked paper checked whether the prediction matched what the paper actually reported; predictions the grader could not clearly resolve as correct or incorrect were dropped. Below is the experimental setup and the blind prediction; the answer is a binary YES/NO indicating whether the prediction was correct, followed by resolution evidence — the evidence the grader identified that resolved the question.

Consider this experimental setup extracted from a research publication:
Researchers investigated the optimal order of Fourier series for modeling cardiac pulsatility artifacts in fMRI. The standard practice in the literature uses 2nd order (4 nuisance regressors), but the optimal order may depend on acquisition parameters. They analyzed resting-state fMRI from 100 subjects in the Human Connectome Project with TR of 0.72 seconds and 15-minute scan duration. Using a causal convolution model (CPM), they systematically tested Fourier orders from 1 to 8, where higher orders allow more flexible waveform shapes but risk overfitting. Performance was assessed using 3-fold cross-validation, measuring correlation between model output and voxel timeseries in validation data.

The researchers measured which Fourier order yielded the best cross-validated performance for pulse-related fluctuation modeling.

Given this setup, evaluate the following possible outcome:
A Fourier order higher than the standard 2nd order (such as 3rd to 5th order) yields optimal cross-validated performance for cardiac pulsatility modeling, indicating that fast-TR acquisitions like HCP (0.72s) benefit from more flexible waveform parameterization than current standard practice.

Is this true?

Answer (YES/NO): NO